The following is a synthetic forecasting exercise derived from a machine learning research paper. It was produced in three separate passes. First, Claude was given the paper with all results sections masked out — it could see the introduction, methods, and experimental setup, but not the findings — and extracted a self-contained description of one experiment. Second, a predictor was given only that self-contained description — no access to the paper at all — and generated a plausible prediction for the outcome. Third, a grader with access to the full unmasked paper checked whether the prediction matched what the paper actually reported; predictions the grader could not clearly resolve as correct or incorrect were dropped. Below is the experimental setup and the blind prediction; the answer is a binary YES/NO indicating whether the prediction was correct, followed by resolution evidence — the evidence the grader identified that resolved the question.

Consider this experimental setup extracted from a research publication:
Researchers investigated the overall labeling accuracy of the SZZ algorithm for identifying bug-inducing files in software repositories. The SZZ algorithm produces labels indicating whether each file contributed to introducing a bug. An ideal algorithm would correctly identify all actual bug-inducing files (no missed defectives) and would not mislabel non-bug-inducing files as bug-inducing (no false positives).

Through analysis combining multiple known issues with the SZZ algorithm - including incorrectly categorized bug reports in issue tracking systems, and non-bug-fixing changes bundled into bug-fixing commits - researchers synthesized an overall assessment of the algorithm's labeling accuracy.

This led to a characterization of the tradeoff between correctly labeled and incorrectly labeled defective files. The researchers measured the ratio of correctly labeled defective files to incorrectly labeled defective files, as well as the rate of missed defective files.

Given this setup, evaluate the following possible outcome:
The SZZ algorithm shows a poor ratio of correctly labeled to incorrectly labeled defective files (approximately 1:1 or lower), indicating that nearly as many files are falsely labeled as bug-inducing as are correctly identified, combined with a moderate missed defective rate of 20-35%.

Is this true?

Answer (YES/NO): NO